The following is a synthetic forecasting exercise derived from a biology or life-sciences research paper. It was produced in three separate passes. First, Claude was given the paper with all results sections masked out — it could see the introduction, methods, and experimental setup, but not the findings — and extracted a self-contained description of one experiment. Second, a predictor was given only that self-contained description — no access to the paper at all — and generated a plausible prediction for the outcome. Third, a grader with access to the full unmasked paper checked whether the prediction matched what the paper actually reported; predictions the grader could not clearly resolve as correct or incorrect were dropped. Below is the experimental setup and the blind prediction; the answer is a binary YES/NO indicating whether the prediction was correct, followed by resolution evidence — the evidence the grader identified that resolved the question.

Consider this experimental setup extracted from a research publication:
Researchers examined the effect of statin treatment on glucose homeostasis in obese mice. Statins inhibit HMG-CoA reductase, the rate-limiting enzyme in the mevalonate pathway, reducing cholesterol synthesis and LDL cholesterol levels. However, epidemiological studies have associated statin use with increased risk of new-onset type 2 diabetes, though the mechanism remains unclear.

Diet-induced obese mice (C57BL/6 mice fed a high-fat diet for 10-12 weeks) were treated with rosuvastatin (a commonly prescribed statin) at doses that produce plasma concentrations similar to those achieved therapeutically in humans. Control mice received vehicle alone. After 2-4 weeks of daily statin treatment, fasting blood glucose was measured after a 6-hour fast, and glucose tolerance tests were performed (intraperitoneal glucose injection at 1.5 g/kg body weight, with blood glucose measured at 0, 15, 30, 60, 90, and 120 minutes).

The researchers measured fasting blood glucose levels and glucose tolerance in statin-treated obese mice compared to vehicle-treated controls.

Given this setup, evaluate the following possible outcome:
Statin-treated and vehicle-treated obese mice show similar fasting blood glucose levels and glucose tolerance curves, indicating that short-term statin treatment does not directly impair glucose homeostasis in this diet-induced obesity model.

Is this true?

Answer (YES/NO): NO